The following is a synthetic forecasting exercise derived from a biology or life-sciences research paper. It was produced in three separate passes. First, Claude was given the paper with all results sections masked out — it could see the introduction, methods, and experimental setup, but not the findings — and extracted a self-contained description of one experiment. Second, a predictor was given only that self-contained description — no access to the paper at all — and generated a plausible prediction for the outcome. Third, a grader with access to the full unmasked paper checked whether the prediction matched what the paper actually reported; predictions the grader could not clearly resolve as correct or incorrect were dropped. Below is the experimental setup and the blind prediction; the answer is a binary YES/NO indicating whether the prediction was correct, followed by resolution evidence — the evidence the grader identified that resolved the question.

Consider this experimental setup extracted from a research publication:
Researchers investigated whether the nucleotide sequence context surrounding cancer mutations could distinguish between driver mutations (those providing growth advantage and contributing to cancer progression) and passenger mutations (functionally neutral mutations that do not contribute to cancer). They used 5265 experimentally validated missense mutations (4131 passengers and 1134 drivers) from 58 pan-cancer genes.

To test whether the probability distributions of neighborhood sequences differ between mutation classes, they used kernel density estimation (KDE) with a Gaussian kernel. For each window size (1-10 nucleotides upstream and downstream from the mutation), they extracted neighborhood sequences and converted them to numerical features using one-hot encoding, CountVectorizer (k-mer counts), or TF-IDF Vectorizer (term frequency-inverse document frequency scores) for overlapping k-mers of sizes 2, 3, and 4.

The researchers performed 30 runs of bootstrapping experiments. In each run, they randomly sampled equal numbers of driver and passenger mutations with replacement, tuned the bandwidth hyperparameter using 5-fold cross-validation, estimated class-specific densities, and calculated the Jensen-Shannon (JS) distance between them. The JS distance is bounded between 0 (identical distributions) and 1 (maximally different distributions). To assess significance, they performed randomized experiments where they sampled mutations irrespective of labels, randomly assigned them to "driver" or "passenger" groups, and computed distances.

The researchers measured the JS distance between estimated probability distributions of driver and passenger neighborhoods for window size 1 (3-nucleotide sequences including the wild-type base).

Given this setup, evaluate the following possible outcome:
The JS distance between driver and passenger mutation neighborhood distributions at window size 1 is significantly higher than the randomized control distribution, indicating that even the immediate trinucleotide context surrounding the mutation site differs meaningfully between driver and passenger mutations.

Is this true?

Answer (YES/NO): NO